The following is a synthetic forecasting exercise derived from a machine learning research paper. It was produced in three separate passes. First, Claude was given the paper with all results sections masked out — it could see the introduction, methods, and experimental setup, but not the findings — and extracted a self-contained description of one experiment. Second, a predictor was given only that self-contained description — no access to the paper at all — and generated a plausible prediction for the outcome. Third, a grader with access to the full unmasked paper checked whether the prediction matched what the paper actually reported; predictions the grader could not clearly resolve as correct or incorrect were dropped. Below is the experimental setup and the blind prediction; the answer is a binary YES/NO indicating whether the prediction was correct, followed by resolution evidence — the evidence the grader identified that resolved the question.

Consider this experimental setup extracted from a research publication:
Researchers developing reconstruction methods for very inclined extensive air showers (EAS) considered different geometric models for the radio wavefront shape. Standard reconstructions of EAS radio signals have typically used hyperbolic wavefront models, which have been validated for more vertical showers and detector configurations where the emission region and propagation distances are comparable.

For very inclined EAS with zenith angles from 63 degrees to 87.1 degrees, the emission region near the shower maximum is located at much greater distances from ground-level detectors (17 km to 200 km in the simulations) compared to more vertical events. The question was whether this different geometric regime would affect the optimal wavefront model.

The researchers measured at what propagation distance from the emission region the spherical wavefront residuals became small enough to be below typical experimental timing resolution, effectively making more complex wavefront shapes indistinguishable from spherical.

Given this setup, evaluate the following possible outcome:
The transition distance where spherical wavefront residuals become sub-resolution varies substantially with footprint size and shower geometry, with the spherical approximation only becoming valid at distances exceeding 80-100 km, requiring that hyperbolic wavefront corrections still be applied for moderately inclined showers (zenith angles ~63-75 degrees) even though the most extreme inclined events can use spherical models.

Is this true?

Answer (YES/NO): NO